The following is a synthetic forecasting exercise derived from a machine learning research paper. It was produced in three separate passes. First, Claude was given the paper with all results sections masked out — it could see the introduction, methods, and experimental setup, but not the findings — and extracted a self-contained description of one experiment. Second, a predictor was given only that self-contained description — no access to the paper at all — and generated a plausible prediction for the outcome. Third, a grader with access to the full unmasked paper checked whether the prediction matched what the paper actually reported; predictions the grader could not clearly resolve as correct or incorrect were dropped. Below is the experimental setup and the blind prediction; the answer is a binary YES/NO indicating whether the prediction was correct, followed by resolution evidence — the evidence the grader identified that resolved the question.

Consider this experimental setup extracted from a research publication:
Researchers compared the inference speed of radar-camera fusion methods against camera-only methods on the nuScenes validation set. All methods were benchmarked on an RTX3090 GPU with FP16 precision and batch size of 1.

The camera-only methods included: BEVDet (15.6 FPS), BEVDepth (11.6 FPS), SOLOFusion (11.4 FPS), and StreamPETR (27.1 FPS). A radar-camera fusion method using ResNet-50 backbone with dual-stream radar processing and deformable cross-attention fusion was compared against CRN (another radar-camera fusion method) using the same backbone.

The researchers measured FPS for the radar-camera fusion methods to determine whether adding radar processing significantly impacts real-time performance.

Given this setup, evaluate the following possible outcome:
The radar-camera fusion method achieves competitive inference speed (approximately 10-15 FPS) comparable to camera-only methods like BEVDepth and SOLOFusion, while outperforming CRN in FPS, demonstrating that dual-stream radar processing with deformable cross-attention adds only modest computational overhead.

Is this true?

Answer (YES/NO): NO